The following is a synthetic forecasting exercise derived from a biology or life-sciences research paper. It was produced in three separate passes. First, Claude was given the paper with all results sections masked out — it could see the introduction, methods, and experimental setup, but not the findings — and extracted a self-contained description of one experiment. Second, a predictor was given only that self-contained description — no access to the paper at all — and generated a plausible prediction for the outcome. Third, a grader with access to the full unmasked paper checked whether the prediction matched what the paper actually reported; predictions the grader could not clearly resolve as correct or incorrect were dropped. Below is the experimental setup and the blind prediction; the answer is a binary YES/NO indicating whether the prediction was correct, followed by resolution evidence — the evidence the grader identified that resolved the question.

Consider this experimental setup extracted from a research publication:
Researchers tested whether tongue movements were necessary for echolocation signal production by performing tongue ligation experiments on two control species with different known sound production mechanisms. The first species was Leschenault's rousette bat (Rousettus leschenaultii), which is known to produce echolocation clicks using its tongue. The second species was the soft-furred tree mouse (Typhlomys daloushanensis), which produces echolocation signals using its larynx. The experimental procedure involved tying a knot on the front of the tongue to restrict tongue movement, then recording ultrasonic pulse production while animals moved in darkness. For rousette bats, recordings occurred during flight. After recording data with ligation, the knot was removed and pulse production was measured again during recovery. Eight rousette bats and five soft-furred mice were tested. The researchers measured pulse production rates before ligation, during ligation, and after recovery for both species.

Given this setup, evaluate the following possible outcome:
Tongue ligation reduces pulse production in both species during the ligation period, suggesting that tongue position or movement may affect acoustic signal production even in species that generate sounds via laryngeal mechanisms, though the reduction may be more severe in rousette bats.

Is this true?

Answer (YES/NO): YES